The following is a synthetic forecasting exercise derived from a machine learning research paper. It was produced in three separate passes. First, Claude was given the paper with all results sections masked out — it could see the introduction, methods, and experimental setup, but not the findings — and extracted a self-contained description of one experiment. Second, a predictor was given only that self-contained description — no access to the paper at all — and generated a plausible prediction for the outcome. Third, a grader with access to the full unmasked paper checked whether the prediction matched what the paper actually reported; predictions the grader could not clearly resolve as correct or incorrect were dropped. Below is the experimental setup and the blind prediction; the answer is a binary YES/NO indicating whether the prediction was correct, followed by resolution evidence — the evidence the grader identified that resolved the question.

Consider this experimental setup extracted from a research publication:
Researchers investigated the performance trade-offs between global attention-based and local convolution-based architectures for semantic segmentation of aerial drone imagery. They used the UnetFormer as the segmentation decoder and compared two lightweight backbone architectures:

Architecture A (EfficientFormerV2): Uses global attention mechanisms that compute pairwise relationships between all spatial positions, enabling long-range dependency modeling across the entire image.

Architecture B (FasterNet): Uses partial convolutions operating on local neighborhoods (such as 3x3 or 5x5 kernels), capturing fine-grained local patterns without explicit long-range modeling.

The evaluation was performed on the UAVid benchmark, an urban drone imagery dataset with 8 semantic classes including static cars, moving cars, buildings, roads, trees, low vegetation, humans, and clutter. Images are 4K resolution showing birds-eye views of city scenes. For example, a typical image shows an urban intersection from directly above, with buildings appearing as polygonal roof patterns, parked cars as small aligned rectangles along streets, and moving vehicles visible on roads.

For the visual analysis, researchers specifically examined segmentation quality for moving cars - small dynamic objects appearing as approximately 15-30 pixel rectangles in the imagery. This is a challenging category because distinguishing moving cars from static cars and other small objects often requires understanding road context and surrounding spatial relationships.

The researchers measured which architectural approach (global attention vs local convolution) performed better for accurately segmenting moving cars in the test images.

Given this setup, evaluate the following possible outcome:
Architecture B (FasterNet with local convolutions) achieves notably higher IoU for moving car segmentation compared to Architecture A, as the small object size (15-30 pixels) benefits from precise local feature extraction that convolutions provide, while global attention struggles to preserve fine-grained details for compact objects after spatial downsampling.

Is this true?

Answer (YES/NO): NO